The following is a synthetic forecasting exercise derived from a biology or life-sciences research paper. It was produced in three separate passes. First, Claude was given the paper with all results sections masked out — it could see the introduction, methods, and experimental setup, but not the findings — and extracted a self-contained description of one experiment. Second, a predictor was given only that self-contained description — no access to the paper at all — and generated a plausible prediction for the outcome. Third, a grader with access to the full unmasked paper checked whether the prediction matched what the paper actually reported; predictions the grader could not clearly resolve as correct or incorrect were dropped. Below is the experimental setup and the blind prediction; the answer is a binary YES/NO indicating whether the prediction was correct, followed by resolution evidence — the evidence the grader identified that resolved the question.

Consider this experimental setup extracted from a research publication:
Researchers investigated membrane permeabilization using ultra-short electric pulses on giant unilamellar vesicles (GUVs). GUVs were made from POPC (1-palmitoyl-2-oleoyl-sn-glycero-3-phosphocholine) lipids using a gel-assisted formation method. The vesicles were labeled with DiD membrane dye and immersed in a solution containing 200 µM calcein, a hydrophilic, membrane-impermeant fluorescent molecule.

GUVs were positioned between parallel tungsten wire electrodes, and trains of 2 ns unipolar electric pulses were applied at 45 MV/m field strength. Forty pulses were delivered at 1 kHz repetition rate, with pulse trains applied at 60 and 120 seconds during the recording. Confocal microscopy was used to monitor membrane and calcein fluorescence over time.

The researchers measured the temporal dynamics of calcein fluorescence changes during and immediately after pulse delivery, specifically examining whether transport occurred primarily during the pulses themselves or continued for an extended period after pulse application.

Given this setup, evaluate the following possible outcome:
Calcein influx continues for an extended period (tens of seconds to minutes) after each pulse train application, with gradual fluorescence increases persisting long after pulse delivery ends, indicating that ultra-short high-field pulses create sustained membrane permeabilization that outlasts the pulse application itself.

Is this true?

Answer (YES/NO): NO